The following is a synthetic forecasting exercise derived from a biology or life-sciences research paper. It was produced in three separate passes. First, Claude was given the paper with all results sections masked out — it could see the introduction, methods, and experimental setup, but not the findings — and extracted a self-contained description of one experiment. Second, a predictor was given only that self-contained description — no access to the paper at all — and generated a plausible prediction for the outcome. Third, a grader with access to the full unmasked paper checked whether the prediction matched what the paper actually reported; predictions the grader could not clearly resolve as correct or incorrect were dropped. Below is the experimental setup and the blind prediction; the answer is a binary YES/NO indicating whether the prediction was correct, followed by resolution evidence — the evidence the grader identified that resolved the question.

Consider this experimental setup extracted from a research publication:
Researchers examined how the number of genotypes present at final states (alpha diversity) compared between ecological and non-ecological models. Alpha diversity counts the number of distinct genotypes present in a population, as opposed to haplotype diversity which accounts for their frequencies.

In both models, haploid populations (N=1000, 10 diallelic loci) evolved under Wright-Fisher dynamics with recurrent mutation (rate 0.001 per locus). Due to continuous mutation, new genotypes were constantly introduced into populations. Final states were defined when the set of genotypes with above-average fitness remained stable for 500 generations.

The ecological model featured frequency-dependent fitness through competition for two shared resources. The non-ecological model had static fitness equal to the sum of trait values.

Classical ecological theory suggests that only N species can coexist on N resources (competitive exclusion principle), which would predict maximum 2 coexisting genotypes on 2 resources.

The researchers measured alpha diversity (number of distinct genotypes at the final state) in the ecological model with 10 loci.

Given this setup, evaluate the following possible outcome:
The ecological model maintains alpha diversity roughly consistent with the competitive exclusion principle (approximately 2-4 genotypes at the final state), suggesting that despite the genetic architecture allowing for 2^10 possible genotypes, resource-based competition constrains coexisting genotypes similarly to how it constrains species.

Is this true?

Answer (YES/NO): NO